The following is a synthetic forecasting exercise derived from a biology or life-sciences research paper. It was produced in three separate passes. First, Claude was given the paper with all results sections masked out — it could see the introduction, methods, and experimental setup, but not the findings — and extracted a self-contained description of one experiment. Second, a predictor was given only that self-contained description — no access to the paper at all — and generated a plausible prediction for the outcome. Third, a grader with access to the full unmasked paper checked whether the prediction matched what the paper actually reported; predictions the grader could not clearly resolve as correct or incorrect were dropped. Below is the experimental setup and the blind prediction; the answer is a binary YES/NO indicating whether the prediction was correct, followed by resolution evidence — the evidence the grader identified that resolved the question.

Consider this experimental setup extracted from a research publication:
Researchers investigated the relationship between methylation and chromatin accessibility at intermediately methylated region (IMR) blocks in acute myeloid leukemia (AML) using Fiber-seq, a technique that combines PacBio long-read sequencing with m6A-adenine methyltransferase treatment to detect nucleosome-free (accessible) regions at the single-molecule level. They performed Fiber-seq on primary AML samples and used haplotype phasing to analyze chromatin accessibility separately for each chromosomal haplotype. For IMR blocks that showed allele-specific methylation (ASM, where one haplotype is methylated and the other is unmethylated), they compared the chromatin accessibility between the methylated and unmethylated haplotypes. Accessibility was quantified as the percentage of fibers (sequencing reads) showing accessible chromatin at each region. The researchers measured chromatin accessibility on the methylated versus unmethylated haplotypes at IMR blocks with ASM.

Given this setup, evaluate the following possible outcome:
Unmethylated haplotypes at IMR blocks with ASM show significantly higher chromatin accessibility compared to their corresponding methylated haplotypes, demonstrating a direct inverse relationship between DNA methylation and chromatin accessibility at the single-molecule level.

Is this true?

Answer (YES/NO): YES